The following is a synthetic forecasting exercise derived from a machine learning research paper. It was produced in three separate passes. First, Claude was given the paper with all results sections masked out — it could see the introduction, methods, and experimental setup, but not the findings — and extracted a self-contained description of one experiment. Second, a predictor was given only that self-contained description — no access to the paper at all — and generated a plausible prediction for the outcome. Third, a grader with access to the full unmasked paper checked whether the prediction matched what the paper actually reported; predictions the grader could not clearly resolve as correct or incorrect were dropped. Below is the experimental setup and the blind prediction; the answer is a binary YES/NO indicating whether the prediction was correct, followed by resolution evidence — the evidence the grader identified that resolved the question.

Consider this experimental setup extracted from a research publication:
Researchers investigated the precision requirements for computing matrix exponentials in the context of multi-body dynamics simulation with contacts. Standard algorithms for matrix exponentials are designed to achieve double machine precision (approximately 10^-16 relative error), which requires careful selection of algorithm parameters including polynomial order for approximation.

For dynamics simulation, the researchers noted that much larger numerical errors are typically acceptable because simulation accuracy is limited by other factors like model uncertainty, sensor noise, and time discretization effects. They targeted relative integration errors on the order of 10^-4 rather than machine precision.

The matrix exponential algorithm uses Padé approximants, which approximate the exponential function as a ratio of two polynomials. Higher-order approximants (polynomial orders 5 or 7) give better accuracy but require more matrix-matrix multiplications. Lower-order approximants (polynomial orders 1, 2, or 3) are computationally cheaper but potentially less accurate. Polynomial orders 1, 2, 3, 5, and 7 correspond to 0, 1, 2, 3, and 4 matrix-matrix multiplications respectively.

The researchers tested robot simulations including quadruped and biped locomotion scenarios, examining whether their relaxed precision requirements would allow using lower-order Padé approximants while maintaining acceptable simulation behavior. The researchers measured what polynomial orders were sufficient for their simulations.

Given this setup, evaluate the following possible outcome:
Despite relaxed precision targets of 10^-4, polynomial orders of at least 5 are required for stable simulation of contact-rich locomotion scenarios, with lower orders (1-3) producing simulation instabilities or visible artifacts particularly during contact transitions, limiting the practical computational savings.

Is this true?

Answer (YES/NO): NO